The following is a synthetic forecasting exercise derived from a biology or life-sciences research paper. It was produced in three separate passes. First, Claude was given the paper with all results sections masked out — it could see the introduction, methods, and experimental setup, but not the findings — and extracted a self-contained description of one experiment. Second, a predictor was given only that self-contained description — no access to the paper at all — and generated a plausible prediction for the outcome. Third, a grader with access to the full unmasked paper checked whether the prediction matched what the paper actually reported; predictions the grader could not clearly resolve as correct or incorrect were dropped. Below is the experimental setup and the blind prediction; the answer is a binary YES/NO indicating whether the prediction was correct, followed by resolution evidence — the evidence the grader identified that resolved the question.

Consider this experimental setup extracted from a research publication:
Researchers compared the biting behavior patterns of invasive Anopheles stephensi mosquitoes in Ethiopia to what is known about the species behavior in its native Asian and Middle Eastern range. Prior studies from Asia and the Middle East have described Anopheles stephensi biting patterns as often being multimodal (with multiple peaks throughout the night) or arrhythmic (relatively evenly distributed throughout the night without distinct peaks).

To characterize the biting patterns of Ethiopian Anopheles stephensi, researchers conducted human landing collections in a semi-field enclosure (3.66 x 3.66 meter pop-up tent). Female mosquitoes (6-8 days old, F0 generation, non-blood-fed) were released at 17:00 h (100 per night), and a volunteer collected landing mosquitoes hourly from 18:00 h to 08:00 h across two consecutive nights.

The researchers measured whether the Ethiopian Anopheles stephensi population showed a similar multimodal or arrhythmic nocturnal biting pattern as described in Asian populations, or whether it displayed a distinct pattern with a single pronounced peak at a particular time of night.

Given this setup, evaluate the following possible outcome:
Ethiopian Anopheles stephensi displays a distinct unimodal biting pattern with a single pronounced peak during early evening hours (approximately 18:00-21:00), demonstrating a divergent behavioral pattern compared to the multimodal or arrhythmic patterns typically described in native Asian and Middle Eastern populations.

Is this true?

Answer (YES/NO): YES